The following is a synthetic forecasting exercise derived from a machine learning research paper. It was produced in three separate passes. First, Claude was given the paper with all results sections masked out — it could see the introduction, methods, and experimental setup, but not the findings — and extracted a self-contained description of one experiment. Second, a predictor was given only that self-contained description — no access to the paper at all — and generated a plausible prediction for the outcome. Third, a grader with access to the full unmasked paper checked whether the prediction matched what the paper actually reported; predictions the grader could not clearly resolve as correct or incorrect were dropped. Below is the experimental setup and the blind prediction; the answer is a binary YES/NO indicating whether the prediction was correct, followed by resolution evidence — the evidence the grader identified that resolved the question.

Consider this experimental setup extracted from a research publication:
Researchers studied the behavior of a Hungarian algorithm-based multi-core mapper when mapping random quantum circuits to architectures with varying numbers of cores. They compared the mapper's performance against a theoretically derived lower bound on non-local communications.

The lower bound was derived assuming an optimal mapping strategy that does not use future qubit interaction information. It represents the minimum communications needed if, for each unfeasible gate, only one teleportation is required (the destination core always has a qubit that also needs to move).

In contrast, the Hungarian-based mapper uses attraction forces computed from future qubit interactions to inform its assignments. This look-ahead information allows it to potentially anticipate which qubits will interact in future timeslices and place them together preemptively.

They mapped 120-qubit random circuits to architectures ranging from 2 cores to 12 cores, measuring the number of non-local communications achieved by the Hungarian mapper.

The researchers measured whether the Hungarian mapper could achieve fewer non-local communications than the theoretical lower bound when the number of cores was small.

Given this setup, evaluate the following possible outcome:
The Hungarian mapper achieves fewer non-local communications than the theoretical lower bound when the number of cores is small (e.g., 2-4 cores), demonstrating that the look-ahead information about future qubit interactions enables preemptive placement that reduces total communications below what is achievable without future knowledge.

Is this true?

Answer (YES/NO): YES